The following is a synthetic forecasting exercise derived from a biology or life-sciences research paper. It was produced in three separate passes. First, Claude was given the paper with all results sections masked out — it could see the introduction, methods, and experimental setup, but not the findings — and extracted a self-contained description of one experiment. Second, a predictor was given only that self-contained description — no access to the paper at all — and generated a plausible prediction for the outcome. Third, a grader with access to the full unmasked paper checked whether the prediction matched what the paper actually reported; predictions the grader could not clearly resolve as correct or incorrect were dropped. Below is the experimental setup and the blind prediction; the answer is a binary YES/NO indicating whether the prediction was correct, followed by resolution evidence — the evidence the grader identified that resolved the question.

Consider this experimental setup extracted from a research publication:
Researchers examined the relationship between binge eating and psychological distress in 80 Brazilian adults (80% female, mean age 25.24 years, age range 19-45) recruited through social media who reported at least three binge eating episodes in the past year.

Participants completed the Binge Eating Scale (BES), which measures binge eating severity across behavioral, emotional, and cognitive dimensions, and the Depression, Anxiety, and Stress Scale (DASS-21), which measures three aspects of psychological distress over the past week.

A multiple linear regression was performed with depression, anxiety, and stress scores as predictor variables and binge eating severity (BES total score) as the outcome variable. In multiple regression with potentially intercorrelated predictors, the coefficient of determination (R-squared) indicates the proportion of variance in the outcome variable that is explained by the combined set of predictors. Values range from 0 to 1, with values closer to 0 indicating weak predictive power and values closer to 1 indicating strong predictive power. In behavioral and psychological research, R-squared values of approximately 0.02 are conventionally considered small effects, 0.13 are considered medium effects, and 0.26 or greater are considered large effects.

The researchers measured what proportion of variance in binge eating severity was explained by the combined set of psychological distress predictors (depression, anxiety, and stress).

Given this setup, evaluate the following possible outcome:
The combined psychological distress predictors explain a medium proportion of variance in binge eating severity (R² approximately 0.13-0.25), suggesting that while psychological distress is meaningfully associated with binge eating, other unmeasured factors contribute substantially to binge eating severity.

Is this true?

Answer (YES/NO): YES